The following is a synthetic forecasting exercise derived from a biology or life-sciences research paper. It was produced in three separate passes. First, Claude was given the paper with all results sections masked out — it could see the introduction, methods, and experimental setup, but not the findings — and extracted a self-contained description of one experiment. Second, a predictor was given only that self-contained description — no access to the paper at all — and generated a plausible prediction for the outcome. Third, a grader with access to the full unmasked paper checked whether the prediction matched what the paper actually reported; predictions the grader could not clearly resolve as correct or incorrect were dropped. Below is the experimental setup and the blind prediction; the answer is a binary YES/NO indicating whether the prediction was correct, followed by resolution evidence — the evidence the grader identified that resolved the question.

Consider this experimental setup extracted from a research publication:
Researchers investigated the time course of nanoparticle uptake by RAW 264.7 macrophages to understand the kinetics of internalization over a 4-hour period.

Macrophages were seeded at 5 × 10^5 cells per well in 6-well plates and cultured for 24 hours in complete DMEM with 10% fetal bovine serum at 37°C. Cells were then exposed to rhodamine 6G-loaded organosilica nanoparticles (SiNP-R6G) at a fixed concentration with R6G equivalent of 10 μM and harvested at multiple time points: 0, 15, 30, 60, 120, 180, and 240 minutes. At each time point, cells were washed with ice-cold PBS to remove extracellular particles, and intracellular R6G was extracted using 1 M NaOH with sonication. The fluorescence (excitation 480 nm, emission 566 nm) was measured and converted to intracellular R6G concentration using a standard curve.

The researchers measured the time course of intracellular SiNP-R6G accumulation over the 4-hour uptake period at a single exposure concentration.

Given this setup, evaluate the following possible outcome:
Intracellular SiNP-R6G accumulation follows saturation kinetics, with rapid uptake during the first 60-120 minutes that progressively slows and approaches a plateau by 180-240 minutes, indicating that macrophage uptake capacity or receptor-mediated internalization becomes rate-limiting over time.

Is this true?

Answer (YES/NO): NO